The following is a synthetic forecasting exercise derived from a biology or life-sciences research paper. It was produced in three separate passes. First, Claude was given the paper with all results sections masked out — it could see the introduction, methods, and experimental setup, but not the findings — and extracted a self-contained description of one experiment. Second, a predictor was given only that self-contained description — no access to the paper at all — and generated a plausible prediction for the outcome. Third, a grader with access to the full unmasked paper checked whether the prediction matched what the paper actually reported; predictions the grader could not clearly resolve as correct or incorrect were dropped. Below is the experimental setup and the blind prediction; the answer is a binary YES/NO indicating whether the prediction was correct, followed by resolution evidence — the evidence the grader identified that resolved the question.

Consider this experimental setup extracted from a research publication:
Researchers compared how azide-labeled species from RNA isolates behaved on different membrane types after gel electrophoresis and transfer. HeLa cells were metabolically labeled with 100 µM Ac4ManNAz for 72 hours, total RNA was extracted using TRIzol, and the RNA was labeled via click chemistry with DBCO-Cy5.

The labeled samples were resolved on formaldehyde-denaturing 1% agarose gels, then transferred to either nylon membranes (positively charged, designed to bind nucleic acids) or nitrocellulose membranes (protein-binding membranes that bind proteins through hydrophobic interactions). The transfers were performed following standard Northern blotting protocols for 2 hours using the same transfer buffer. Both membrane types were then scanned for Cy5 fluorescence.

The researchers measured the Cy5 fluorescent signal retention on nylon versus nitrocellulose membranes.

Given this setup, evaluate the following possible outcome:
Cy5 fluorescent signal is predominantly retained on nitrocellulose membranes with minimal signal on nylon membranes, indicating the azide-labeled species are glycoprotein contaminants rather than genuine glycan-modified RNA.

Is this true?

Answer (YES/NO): NO